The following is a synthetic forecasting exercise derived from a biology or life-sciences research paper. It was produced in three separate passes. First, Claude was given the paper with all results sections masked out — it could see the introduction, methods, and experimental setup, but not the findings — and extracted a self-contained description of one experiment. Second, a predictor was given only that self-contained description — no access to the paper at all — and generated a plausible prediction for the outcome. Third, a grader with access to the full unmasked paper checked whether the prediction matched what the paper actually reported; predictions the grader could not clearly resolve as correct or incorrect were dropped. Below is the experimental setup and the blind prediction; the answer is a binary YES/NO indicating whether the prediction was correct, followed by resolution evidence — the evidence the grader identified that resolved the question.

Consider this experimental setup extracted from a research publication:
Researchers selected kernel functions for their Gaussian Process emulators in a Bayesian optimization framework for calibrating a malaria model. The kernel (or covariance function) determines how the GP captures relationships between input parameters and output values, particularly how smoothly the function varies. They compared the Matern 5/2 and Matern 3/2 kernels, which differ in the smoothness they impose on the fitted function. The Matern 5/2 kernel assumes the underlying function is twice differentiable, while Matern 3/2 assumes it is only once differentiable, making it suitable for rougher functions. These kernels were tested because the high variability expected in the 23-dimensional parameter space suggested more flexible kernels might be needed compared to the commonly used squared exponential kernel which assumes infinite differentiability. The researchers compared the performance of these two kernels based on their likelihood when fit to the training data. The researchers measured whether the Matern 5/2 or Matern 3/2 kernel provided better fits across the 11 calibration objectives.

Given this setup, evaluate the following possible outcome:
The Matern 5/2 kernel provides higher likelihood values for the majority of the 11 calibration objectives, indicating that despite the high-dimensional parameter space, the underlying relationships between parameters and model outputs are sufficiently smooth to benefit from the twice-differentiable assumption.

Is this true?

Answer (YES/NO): NO